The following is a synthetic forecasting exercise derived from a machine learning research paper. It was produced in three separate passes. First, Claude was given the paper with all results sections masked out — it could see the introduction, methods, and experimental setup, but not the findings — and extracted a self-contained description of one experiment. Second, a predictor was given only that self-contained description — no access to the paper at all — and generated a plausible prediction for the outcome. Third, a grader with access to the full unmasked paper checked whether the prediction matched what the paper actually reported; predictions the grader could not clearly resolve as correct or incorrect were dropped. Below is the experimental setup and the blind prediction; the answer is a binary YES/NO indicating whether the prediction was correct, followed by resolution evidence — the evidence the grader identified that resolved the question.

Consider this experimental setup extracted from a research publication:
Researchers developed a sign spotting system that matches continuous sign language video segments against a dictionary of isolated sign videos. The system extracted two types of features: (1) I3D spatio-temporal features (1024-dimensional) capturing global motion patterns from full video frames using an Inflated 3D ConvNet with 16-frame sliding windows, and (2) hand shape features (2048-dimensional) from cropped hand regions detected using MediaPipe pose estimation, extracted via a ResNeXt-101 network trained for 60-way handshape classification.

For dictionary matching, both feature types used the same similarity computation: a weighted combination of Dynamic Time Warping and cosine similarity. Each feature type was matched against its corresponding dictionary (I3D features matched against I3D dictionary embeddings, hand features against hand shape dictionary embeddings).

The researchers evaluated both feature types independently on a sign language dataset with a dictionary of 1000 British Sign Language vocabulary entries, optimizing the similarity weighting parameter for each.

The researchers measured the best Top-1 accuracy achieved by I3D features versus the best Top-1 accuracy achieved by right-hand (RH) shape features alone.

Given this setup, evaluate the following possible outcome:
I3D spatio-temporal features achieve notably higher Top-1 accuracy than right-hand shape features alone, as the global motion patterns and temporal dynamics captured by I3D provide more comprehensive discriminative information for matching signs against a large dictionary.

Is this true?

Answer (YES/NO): YES